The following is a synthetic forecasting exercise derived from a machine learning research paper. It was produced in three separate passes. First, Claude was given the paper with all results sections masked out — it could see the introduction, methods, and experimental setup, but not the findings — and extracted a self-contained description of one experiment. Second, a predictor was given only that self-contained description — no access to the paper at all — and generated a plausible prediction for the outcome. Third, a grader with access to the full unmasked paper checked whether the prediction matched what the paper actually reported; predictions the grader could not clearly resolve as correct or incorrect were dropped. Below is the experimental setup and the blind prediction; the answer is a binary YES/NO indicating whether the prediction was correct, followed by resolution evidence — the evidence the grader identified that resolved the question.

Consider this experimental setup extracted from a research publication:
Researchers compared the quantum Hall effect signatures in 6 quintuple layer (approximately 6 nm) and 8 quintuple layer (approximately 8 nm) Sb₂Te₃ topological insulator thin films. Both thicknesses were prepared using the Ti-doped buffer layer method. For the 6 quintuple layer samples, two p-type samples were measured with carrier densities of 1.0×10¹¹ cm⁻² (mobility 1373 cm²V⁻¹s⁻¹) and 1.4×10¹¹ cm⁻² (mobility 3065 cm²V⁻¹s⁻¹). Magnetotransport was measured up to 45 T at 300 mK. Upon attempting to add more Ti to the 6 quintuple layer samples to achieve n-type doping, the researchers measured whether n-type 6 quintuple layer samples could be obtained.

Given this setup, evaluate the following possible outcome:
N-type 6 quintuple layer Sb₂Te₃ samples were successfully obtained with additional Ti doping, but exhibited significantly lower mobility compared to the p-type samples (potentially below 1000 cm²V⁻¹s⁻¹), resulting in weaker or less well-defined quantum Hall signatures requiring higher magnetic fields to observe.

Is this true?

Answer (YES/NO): NO